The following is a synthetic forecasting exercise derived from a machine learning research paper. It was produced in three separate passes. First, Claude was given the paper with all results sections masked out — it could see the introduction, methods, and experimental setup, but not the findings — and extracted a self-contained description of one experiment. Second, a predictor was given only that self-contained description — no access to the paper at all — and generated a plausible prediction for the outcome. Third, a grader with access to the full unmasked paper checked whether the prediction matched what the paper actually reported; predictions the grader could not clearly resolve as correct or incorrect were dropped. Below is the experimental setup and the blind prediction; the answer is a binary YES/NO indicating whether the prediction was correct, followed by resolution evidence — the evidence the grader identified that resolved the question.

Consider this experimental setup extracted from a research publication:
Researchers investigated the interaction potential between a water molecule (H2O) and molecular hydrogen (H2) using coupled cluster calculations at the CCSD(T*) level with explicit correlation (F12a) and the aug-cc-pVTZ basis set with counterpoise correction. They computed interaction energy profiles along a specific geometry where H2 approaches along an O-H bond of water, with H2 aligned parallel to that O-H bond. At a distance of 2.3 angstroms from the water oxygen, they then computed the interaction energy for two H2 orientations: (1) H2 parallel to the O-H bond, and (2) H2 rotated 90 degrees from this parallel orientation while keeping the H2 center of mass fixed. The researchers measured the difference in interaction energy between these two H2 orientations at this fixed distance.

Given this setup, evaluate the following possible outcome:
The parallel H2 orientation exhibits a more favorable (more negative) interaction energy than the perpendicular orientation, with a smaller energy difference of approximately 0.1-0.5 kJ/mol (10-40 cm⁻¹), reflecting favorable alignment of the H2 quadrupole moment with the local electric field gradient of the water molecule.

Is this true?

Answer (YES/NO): NO